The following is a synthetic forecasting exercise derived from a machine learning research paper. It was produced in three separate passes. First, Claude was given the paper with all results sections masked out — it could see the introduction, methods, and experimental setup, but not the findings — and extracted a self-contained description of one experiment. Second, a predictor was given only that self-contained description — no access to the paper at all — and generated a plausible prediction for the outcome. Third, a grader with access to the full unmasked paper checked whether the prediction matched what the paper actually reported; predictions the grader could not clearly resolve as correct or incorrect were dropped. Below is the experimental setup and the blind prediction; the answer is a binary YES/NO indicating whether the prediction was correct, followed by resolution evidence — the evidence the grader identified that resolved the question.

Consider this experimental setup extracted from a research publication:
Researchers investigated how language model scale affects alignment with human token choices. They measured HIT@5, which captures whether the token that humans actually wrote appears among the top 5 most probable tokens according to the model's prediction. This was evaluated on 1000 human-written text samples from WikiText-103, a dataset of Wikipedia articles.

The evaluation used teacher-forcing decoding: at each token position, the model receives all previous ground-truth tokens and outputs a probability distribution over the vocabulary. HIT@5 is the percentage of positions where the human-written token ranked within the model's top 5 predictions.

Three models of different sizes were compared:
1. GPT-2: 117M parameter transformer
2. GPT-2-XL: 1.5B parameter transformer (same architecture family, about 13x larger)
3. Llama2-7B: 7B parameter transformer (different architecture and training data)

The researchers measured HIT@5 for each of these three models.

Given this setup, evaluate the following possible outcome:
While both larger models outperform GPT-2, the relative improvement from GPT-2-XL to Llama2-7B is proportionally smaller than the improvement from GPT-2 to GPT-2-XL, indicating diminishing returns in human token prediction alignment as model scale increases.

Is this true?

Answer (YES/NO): NO